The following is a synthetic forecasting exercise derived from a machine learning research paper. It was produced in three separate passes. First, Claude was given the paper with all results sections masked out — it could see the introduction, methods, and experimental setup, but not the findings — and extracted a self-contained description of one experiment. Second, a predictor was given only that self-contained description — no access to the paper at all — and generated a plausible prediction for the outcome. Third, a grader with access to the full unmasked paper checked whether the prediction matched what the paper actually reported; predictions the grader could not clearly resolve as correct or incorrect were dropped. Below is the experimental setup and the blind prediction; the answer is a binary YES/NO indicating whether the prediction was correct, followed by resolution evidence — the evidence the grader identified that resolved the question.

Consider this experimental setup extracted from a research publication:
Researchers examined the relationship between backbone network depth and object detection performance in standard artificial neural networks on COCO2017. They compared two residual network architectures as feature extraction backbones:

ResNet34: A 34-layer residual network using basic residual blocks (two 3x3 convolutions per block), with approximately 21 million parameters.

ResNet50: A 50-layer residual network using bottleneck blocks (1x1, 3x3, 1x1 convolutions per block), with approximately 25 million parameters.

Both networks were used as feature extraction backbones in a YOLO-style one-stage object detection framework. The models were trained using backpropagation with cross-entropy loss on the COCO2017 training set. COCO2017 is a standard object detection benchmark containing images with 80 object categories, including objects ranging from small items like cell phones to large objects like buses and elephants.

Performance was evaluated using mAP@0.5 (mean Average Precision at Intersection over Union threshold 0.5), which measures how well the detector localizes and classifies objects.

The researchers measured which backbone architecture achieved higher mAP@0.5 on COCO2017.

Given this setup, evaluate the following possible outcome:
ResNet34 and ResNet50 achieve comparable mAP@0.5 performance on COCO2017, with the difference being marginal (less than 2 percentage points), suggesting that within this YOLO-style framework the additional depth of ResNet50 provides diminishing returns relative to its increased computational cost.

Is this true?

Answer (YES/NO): NO